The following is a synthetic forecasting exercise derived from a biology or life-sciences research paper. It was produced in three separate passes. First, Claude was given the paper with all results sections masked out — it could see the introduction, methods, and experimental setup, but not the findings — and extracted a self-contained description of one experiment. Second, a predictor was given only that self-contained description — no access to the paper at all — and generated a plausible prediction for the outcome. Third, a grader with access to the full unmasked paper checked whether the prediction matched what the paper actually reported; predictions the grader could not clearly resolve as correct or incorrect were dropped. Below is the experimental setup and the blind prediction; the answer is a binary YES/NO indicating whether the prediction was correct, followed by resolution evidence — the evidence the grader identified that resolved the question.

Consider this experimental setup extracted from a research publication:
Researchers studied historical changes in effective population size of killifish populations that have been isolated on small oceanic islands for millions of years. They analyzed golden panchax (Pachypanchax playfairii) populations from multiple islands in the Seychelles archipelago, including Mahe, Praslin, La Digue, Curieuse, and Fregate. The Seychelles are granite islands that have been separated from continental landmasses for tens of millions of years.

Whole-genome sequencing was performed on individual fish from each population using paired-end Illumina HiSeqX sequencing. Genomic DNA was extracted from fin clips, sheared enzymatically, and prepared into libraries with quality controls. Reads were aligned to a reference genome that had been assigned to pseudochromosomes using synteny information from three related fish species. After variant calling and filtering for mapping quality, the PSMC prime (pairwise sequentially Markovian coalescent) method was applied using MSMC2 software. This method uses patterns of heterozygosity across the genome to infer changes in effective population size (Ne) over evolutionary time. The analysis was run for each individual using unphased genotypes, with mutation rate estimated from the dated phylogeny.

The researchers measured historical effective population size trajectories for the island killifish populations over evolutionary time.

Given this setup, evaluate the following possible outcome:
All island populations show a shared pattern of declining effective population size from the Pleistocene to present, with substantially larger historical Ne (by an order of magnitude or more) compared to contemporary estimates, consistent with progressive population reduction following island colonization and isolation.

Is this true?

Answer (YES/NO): NO